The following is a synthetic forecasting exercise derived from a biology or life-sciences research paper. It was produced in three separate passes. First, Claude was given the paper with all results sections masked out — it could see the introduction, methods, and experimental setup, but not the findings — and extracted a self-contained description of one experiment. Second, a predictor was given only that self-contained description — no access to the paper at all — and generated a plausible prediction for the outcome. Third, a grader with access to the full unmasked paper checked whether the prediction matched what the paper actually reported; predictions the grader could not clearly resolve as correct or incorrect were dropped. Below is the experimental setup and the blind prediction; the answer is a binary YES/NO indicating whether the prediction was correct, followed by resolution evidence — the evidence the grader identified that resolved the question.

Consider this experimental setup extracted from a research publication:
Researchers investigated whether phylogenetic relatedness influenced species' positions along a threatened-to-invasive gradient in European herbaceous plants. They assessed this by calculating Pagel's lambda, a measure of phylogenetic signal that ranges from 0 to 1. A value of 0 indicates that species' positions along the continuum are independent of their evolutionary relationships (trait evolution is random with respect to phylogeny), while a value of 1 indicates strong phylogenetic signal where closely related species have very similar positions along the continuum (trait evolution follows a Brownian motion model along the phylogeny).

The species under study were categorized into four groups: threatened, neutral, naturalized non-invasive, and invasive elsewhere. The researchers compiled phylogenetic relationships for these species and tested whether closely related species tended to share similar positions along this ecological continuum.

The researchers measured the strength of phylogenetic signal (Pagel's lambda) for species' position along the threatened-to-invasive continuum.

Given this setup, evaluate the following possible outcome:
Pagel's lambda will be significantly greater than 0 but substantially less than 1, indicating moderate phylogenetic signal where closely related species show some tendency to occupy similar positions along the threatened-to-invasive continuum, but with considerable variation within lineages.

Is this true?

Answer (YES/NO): YES